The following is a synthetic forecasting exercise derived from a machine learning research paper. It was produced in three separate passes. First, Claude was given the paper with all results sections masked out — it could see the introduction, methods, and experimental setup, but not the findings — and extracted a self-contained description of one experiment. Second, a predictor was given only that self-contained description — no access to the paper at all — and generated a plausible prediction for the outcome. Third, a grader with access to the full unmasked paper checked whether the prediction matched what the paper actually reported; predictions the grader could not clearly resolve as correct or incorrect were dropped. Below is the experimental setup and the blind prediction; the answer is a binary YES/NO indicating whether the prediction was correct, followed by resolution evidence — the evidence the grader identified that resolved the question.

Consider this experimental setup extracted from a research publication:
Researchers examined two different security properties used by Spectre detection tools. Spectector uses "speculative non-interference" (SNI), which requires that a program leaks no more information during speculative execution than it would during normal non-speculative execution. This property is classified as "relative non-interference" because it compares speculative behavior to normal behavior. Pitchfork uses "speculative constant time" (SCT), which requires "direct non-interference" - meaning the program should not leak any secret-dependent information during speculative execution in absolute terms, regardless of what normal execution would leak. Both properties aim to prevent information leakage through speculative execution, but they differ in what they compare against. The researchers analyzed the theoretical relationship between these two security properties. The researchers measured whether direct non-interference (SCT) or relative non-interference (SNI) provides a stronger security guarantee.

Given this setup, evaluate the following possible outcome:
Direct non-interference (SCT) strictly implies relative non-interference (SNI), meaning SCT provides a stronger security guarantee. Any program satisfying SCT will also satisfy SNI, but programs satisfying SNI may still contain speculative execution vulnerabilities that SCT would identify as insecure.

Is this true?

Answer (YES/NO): YES